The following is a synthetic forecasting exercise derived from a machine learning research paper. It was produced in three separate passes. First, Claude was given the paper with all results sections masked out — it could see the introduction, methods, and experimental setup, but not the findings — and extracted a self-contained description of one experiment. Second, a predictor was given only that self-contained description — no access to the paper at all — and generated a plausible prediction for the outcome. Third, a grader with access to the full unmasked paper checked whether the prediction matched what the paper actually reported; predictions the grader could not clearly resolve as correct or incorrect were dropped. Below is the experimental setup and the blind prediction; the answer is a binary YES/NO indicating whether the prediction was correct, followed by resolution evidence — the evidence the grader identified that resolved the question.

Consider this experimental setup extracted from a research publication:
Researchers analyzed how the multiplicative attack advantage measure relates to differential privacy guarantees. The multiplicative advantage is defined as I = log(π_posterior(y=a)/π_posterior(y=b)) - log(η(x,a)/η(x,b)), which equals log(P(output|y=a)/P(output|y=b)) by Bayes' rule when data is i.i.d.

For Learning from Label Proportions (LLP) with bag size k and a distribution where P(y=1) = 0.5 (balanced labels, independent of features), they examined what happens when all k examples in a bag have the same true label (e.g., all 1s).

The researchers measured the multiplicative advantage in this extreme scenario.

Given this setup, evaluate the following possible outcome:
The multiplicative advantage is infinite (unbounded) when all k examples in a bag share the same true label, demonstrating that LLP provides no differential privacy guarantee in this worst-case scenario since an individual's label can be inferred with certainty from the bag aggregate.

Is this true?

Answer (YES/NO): YES